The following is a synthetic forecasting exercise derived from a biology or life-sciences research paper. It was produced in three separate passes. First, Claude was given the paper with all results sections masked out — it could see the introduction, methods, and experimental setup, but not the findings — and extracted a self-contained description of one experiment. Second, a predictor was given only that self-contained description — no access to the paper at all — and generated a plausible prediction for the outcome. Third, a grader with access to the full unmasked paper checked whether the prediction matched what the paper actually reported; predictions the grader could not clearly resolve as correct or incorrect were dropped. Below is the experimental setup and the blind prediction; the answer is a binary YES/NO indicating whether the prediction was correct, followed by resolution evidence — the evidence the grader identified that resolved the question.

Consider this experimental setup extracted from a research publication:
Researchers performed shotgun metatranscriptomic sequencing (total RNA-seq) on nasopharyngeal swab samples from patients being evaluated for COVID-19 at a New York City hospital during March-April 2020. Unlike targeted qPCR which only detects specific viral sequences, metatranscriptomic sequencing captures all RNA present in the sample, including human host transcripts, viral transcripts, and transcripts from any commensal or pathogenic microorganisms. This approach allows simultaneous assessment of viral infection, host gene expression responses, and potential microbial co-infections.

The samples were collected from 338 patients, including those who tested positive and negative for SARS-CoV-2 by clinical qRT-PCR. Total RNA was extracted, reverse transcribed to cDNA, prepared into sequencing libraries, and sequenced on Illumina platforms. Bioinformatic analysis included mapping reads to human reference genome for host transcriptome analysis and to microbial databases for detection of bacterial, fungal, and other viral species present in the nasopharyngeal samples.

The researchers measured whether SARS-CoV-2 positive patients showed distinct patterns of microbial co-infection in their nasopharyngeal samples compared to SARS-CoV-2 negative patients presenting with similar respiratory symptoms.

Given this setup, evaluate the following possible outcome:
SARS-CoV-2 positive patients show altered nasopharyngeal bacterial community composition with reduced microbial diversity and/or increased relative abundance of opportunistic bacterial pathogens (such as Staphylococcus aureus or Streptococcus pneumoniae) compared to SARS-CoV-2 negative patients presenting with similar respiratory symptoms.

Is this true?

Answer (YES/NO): NO